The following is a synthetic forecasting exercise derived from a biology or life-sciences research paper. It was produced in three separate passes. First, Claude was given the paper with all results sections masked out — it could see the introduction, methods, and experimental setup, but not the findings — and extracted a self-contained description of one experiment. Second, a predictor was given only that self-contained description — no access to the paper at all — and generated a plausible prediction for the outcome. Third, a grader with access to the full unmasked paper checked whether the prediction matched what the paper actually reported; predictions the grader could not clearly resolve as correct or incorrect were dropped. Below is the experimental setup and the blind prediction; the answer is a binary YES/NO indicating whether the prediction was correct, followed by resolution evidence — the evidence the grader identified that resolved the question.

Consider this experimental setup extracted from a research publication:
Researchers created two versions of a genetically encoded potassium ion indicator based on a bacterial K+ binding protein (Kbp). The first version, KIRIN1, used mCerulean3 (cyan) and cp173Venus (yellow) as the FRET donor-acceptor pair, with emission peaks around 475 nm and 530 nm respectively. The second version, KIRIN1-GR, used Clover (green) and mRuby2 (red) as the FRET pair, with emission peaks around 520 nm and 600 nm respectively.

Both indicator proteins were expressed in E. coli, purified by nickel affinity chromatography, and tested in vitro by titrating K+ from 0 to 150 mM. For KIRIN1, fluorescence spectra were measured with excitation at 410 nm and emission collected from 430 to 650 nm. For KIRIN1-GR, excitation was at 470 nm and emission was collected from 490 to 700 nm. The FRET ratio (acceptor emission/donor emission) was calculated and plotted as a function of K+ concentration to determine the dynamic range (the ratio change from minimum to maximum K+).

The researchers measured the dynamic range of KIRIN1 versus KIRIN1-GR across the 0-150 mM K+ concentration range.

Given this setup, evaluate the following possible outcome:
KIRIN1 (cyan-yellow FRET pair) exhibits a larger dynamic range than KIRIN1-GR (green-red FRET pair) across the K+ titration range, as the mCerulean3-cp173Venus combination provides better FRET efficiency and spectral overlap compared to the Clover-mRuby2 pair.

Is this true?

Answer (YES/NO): YES